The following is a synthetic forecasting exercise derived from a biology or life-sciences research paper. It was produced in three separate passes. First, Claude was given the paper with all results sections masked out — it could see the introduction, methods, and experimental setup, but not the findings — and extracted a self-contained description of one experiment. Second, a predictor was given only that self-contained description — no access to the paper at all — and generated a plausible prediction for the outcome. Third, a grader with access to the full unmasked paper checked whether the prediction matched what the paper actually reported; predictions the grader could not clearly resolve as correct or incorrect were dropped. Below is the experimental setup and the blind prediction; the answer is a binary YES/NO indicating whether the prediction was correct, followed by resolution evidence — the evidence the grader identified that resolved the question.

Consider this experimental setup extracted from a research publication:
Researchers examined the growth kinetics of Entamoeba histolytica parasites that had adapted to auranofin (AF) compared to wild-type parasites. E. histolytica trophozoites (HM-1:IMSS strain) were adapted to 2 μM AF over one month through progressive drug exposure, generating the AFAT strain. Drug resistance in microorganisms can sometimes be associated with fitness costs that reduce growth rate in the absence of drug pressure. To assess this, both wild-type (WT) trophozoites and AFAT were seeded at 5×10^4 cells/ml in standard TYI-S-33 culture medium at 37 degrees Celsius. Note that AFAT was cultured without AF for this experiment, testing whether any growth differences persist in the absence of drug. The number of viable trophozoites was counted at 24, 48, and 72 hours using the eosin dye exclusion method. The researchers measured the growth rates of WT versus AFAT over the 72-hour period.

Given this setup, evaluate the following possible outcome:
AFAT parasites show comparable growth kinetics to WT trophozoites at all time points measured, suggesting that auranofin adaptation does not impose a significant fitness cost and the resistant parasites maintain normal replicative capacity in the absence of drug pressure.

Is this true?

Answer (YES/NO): NO